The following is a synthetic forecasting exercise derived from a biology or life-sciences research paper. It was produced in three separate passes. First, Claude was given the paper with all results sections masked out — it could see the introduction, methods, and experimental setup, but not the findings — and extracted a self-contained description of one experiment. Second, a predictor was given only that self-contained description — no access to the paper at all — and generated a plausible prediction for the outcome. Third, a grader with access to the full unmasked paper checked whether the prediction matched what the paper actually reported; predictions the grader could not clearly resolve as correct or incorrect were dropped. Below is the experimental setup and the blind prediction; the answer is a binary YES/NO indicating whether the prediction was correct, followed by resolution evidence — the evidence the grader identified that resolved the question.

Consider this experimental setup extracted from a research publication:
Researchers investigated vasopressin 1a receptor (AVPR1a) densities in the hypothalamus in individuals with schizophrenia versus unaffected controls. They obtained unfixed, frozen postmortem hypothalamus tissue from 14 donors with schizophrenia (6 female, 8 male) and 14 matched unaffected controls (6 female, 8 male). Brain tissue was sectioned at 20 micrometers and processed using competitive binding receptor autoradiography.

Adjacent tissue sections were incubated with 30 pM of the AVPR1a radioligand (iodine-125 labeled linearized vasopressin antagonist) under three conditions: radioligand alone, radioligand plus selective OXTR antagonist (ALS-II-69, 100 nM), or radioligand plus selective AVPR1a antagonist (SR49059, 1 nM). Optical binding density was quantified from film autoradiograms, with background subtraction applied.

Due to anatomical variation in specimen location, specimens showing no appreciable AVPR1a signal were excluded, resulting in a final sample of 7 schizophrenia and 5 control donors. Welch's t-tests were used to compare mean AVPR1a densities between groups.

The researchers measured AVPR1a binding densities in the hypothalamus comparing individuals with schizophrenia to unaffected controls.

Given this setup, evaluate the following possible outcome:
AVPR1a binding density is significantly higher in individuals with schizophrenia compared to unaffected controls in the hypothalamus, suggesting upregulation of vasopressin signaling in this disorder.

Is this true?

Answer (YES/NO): NO